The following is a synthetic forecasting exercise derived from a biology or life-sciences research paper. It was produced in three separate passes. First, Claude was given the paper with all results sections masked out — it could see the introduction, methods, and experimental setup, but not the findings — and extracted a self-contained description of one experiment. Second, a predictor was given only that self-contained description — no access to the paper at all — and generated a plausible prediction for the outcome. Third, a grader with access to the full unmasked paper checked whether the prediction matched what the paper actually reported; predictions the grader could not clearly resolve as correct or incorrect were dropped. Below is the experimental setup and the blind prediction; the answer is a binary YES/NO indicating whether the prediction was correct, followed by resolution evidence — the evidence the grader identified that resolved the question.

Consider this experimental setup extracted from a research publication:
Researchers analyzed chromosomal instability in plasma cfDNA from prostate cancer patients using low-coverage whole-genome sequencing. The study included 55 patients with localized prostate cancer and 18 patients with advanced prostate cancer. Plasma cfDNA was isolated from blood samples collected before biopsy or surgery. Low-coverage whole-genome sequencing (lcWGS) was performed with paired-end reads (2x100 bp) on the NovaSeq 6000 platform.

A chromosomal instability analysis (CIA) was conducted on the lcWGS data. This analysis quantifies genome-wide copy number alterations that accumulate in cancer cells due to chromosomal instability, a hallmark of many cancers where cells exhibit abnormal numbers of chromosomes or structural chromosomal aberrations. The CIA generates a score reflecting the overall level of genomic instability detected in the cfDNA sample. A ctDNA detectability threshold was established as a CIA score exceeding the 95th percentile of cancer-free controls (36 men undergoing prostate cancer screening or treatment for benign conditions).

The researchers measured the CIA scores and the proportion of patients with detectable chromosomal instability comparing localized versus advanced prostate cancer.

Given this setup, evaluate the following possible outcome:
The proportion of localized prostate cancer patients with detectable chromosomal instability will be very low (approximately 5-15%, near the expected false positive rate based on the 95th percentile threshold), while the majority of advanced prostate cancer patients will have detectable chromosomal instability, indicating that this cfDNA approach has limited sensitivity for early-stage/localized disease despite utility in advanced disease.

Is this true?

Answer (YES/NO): NO